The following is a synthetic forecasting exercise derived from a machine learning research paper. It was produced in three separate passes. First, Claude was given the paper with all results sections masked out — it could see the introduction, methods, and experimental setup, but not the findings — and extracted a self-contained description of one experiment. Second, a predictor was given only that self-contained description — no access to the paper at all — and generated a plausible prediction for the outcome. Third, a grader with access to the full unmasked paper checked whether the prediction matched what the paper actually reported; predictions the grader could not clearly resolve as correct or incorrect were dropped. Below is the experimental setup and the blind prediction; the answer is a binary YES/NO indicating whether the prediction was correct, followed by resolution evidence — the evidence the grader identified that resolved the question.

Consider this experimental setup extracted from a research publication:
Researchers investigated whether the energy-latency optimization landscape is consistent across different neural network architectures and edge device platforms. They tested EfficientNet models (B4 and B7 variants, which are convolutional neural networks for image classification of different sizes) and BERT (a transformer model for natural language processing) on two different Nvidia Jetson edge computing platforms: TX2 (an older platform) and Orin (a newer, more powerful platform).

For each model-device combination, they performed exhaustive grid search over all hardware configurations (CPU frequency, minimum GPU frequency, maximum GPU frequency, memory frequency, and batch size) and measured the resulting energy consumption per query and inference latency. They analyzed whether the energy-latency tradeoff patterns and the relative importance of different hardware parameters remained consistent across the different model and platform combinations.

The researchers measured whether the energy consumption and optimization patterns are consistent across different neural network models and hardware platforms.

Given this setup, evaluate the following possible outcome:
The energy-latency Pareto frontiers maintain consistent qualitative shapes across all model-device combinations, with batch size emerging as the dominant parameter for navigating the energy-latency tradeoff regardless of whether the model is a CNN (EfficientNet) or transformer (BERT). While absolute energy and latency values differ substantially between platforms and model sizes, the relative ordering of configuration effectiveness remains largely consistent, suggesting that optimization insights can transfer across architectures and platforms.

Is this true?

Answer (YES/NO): NO